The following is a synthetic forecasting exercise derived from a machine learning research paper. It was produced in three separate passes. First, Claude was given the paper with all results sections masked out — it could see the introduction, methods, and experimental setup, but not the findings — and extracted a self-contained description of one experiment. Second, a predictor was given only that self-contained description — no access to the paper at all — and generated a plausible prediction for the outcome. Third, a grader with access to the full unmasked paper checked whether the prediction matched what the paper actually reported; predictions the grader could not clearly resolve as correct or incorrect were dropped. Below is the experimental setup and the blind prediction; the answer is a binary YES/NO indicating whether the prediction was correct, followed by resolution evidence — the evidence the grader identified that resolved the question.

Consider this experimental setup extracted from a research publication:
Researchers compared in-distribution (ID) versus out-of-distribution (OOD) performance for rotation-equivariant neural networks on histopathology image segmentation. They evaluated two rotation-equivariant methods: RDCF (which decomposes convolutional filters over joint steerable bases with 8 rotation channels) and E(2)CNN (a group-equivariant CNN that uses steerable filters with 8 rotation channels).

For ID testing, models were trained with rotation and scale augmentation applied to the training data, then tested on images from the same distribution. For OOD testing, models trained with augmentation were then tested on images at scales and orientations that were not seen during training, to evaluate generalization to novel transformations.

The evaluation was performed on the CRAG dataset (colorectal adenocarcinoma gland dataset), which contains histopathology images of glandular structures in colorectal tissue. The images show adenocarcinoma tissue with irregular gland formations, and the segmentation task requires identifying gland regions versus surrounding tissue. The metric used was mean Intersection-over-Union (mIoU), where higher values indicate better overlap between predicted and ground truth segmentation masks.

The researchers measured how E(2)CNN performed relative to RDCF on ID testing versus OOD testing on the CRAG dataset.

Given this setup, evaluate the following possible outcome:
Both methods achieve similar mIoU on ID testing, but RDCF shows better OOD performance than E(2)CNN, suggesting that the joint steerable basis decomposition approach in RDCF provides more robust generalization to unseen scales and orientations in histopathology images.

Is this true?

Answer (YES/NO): NO